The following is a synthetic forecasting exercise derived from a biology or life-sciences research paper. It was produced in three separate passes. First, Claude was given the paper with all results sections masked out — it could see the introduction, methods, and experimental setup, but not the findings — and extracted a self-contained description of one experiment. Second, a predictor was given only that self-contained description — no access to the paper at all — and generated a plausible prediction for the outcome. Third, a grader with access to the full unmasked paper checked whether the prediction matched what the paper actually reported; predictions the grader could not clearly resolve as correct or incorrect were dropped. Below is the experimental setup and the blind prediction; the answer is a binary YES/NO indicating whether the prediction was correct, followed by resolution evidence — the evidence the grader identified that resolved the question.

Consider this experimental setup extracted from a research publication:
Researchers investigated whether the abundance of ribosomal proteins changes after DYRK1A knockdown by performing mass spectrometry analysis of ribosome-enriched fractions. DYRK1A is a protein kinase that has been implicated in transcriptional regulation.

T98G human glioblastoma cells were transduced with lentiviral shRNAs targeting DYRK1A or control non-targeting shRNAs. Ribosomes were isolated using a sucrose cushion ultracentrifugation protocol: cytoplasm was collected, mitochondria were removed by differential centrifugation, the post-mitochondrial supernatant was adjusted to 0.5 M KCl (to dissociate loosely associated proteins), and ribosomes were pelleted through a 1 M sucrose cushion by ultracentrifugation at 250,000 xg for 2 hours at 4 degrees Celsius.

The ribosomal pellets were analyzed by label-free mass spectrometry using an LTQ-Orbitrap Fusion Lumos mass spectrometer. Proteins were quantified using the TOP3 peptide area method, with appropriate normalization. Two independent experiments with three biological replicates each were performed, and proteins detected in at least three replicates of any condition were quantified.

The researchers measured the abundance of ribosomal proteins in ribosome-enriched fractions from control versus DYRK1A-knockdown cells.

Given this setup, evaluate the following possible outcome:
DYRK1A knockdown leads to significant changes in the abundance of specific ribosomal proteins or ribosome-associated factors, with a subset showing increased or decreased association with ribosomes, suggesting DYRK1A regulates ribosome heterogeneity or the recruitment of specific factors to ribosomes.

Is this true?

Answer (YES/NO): NO